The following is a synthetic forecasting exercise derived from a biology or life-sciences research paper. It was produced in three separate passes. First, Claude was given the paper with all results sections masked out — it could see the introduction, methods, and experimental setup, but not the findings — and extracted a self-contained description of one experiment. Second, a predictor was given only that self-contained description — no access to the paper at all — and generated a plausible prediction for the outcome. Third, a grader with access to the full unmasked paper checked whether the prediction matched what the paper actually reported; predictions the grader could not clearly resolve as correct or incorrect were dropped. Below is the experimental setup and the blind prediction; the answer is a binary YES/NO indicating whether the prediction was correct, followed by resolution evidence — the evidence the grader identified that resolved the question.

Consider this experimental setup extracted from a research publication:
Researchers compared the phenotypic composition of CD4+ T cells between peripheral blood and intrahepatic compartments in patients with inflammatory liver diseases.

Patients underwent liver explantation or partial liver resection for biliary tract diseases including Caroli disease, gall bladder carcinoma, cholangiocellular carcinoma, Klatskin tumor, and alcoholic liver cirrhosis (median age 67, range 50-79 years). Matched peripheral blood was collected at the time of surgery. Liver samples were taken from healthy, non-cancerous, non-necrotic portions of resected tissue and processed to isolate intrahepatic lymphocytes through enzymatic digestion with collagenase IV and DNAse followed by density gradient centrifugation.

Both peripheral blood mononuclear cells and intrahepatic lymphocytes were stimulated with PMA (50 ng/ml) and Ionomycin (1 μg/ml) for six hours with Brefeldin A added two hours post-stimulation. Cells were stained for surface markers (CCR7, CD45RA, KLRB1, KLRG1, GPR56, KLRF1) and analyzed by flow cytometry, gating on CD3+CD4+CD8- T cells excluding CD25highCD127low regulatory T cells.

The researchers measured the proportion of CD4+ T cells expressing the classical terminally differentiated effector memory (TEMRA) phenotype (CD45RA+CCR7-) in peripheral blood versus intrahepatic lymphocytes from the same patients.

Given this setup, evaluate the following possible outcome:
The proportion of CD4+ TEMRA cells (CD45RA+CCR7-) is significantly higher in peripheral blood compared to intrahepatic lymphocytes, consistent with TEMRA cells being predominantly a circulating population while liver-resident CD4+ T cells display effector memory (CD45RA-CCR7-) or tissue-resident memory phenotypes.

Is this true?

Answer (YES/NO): NO